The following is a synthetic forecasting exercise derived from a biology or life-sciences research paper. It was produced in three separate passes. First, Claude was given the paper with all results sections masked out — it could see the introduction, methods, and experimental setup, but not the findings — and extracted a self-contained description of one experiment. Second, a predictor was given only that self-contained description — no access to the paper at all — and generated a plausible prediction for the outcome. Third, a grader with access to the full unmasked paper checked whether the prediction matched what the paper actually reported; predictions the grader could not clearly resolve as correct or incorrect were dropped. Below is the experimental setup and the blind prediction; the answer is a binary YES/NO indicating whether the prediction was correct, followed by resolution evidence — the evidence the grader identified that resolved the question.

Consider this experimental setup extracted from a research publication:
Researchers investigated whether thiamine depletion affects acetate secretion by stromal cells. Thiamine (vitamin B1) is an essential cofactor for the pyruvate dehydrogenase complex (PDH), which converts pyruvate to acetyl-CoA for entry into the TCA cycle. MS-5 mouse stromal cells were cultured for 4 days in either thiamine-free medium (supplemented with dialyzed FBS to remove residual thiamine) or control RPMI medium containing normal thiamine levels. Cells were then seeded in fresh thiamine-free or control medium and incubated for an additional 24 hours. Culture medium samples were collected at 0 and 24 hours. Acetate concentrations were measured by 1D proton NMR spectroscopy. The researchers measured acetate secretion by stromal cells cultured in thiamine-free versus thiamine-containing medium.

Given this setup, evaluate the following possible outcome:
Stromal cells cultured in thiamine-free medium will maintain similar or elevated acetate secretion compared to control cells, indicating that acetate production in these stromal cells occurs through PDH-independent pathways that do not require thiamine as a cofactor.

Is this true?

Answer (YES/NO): YES